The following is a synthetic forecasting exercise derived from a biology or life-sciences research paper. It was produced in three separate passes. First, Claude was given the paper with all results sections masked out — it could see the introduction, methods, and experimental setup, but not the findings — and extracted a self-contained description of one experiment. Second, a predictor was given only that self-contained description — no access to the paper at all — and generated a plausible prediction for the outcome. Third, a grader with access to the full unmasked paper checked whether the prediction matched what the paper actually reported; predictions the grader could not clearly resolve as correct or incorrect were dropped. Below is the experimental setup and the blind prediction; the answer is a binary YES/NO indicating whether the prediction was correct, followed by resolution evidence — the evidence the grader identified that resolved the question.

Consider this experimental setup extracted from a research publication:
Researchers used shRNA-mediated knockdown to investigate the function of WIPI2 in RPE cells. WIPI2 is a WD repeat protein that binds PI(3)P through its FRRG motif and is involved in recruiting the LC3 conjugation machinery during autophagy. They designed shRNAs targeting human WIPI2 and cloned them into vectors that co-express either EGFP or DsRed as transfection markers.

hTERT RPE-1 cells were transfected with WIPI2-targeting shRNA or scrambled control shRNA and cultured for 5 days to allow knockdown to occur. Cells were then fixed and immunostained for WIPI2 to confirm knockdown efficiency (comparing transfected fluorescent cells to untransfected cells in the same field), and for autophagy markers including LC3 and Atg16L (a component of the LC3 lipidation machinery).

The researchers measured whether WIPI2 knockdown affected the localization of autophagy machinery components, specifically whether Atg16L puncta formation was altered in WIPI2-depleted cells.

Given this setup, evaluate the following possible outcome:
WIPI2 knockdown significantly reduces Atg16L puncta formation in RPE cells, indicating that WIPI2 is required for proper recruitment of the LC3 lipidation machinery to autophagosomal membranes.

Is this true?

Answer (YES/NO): NO